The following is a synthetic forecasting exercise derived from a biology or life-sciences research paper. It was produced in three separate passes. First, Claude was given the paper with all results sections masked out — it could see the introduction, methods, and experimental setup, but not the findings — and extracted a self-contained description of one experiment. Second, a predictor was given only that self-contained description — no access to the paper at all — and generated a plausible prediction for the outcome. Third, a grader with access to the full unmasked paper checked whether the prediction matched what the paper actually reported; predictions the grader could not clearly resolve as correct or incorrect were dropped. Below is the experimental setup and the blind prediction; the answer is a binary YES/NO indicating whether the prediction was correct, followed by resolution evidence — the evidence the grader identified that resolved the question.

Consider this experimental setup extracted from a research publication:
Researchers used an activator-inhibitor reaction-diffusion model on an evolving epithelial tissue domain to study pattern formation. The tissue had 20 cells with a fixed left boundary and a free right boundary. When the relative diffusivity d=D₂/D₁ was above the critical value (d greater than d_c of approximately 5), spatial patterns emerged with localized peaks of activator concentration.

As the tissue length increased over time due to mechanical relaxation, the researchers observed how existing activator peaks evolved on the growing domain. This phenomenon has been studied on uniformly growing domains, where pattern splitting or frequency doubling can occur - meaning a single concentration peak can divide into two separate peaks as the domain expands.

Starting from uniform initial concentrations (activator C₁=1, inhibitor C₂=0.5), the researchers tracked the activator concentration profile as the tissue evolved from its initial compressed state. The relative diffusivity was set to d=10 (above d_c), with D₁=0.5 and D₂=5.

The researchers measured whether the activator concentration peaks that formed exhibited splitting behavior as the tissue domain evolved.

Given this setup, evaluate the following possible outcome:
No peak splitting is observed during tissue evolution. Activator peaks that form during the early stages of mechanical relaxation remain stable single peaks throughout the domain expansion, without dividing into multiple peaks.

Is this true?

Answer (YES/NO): NO